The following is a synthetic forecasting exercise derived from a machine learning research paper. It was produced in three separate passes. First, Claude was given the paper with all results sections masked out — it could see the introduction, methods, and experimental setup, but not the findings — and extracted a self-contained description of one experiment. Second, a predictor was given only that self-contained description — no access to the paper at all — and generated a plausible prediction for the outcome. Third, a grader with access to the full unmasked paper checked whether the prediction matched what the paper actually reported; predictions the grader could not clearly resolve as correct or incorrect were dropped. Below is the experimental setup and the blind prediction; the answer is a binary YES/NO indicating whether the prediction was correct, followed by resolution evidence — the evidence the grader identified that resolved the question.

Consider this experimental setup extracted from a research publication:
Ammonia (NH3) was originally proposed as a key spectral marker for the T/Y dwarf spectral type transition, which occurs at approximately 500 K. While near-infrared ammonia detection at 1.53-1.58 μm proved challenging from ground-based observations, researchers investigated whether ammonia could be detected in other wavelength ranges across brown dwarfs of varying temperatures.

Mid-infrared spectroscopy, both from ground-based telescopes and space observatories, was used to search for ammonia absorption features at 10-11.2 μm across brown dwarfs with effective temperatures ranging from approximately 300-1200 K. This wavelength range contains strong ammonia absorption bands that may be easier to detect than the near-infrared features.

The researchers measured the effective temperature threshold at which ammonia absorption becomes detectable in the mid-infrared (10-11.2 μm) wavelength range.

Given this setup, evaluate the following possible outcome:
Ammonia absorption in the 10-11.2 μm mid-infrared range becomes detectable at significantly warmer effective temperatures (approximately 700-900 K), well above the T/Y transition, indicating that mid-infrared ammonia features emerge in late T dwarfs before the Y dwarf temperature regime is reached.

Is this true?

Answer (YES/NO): NO